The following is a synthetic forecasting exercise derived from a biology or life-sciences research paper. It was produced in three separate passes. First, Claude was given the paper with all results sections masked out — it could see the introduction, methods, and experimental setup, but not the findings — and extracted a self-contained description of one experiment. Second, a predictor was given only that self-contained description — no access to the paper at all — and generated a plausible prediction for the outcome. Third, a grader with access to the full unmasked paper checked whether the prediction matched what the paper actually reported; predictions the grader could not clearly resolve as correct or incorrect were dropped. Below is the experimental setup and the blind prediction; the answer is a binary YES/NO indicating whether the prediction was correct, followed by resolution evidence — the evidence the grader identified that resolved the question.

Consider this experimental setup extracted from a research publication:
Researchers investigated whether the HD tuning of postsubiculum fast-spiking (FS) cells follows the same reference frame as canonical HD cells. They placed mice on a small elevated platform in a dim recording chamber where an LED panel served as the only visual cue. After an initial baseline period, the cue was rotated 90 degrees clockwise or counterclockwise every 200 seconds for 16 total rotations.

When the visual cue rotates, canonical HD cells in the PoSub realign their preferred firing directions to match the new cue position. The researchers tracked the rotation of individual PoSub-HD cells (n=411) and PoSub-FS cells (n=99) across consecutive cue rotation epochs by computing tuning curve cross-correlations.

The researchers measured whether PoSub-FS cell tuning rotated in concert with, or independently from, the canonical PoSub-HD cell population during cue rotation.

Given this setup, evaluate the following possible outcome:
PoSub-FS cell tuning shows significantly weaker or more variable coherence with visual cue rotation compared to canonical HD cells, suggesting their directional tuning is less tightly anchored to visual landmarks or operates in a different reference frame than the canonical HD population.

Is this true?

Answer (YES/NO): NO